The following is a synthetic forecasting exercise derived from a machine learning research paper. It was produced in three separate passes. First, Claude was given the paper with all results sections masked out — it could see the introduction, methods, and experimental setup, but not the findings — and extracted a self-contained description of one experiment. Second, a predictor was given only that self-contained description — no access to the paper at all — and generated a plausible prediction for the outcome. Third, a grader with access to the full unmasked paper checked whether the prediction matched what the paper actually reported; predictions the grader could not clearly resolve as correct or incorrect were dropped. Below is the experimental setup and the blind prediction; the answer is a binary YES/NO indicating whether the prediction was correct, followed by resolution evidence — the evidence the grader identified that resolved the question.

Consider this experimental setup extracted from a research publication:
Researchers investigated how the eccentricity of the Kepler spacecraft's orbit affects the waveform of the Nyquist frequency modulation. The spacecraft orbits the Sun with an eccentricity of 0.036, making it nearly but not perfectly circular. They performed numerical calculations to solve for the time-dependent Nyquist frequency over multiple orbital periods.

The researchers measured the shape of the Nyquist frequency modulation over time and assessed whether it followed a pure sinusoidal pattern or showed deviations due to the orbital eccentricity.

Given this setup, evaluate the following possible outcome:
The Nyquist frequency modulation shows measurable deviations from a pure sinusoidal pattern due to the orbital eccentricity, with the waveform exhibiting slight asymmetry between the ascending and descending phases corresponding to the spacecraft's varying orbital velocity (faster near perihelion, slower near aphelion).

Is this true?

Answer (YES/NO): NO